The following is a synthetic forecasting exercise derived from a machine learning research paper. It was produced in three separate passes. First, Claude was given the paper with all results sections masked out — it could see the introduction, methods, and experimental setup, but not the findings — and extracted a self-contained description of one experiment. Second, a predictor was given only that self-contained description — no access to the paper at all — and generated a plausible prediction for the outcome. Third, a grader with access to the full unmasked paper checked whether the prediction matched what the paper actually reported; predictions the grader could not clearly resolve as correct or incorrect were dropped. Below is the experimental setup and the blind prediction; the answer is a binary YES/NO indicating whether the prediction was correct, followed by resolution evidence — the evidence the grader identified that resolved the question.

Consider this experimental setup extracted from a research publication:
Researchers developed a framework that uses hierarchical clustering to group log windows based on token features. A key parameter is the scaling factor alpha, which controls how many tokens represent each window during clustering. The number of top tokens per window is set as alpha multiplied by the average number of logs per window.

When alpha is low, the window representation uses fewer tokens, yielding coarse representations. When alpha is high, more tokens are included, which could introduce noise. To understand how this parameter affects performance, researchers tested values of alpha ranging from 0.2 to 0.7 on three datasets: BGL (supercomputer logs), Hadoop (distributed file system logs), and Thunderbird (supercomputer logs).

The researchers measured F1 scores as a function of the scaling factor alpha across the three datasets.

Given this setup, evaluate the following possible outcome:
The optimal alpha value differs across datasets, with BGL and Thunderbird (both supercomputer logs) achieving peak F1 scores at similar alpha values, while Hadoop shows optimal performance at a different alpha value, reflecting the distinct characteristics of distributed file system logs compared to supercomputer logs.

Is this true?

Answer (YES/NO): NO